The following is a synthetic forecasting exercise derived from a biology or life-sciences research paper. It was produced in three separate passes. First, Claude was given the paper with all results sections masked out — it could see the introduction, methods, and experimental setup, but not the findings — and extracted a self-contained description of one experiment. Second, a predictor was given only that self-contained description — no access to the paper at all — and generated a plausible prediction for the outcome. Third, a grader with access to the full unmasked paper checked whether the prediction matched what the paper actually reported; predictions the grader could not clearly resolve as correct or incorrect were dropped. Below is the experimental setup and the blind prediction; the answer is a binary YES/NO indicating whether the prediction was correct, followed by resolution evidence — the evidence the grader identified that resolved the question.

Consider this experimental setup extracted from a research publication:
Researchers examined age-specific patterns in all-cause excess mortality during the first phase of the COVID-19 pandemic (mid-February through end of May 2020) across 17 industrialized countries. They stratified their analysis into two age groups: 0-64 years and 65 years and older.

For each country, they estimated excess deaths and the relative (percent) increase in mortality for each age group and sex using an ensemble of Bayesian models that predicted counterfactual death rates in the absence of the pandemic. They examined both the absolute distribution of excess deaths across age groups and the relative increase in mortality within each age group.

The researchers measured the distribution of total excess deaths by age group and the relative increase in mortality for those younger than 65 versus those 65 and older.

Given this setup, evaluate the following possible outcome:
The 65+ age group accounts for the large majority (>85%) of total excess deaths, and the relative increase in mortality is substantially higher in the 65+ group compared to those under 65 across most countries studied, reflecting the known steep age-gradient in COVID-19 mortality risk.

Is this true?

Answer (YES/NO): YES